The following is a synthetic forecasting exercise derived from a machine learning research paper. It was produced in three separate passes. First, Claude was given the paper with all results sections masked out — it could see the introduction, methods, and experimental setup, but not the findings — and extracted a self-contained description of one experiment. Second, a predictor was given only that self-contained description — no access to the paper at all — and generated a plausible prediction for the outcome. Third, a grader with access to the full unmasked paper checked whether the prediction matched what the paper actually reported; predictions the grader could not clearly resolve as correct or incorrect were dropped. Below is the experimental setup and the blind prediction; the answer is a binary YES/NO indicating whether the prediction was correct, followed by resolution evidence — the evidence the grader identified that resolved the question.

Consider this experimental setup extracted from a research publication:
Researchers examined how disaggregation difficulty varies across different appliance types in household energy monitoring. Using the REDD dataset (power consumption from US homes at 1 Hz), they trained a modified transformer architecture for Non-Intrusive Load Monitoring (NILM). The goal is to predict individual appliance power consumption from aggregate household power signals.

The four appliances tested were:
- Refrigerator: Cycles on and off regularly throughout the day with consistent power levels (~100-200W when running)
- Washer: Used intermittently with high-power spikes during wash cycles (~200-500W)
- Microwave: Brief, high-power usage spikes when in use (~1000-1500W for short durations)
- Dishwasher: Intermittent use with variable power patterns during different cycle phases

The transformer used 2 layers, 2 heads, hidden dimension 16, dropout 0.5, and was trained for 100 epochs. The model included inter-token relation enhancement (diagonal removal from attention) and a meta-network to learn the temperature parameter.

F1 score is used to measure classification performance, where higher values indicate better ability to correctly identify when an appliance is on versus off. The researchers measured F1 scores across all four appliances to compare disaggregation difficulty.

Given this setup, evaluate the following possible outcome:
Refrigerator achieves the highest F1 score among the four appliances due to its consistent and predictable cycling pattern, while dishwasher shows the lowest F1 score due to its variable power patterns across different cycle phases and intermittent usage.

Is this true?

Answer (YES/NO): NO